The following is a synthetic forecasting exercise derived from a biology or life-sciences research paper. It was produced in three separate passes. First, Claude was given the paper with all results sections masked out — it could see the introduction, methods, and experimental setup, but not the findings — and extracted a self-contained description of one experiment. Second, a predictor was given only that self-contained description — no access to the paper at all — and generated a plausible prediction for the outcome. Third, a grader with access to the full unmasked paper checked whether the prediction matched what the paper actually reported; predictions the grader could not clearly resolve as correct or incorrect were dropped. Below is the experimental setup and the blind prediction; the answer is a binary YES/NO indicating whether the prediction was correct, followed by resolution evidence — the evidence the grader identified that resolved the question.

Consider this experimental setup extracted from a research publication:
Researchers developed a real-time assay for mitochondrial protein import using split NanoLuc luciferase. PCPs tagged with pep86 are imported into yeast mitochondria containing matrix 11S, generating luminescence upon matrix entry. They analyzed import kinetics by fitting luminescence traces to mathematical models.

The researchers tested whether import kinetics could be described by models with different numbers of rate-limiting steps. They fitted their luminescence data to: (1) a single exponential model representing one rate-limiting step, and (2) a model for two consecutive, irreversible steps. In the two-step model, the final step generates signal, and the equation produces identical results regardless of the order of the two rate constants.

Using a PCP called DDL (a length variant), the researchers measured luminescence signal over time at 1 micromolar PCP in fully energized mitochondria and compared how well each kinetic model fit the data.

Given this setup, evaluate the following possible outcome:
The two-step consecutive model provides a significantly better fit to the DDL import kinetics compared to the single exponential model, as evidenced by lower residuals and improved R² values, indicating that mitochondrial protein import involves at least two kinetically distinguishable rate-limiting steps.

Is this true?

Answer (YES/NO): YES